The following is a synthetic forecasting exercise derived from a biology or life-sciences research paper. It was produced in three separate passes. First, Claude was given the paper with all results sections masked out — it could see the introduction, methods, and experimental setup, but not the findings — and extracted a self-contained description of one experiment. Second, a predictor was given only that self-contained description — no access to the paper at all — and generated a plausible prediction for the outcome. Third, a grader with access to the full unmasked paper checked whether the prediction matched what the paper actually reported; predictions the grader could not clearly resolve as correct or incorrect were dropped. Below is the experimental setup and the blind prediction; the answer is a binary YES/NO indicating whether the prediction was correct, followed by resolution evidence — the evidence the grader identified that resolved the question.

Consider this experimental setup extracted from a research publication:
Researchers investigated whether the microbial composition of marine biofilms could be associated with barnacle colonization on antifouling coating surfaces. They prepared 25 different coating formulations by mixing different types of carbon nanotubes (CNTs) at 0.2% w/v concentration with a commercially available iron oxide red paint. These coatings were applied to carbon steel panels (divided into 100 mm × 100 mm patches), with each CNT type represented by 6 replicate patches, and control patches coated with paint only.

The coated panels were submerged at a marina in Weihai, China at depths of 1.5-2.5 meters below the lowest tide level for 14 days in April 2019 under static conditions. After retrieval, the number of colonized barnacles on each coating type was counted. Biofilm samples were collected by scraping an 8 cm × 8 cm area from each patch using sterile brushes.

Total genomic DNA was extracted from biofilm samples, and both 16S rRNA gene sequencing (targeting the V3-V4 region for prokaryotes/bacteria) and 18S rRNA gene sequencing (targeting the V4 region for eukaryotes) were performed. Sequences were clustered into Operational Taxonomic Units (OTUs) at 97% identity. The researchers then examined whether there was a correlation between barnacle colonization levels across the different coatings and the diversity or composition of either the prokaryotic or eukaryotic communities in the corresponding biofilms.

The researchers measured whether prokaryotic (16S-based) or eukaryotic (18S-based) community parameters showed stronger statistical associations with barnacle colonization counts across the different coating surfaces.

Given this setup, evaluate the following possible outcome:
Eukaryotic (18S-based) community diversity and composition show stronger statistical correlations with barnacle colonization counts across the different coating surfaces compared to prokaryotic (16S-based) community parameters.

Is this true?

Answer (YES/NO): NO